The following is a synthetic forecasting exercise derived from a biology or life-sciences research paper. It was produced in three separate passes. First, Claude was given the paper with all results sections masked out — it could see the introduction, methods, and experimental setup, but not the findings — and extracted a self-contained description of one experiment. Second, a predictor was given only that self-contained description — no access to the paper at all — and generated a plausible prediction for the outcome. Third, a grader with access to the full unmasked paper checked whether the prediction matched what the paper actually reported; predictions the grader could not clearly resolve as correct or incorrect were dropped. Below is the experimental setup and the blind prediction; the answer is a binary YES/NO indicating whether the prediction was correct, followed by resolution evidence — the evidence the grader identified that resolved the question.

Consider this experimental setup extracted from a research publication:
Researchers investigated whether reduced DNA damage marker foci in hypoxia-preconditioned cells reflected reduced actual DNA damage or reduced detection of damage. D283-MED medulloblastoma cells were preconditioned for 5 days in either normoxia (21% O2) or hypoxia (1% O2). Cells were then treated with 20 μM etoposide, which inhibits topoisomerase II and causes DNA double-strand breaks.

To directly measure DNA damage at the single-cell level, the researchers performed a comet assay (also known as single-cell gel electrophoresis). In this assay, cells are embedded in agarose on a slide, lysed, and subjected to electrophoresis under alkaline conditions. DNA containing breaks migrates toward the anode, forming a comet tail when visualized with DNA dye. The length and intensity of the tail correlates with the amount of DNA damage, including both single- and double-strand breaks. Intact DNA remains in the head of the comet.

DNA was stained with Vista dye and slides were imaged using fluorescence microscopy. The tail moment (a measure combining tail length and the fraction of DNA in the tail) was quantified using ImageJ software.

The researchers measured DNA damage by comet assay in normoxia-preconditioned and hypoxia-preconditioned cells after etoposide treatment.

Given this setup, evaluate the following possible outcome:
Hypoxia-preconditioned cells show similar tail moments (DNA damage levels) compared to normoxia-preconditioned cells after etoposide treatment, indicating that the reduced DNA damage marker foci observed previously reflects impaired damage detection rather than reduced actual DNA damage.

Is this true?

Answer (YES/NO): YES